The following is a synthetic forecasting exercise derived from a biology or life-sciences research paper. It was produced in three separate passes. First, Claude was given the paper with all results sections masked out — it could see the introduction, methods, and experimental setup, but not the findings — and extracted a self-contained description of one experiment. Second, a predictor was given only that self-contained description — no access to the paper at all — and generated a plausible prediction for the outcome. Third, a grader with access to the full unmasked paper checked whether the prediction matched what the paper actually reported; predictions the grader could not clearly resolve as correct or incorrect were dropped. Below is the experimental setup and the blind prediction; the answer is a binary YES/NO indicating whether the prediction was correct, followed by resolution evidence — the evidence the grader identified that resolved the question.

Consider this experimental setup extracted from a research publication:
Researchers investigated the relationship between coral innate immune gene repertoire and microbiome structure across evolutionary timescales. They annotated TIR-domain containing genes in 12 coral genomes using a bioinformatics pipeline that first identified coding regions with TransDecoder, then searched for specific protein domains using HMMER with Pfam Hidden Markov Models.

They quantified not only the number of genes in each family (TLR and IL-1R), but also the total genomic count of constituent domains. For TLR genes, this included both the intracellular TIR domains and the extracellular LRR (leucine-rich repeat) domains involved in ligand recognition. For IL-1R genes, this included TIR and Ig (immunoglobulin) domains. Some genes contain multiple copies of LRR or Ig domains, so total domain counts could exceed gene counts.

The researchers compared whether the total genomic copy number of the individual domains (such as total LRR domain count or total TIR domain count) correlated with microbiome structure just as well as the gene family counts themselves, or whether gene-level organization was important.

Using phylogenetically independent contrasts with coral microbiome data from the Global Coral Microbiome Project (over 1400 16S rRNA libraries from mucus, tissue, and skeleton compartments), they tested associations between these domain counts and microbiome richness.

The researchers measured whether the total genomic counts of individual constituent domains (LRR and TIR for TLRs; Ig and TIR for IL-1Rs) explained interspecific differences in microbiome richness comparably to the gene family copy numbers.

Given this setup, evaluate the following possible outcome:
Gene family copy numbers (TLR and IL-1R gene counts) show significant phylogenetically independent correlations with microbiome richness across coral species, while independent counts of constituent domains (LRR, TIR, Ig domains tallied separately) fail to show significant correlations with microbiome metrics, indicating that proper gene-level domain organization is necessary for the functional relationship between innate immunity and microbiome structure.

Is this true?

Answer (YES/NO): YES